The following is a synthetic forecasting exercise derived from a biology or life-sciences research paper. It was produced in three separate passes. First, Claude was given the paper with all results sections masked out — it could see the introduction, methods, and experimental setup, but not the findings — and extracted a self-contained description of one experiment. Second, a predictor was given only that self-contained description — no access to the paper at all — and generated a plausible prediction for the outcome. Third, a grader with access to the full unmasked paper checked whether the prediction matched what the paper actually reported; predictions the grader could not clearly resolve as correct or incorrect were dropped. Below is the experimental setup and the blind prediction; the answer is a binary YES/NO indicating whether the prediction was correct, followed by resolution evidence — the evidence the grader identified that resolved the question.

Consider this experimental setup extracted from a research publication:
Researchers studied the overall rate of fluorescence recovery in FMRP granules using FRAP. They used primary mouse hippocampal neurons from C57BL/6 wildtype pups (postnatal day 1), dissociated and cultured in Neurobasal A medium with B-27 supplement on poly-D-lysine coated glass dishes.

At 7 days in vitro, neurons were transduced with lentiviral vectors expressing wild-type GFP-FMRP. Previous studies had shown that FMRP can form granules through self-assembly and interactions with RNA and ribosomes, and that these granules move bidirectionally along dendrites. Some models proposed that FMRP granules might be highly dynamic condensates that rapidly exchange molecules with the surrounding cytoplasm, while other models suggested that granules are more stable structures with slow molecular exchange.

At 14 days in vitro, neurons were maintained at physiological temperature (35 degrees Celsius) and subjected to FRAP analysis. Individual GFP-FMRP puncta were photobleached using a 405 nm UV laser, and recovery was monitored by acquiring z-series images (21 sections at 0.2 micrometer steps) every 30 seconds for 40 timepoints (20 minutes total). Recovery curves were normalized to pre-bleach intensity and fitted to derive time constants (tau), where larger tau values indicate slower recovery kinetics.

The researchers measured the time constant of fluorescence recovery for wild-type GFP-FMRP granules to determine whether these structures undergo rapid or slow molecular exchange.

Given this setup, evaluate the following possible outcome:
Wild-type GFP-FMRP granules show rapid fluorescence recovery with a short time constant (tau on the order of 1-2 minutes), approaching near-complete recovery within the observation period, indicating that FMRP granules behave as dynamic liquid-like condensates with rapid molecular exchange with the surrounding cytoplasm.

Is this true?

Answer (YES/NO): NO